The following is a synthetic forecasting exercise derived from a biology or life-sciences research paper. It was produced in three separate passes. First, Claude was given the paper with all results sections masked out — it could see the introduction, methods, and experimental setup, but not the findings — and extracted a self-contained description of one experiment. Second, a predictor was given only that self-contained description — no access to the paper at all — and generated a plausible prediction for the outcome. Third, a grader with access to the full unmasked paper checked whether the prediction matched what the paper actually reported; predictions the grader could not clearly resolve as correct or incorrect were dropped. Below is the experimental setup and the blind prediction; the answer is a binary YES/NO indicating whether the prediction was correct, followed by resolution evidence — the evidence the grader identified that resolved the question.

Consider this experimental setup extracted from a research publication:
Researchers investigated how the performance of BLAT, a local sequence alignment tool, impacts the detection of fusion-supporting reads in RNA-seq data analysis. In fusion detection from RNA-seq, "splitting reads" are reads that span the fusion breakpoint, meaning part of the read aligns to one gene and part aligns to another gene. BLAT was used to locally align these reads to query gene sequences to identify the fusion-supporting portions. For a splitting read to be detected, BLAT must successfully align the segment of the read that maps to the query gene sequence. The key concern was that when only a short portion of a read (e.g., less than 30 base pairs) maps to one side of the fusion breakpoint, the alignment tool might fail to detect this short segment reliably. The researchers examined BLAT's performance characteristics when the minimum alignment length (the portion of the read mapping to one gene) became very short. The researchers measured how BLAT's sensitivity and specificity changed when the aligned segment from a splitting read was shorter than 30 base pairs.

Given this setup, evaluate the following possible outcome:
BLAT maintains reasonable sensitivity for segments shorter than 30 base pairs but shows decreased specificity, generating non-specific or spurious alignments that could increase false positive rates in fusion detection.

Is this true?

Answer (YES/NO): NO